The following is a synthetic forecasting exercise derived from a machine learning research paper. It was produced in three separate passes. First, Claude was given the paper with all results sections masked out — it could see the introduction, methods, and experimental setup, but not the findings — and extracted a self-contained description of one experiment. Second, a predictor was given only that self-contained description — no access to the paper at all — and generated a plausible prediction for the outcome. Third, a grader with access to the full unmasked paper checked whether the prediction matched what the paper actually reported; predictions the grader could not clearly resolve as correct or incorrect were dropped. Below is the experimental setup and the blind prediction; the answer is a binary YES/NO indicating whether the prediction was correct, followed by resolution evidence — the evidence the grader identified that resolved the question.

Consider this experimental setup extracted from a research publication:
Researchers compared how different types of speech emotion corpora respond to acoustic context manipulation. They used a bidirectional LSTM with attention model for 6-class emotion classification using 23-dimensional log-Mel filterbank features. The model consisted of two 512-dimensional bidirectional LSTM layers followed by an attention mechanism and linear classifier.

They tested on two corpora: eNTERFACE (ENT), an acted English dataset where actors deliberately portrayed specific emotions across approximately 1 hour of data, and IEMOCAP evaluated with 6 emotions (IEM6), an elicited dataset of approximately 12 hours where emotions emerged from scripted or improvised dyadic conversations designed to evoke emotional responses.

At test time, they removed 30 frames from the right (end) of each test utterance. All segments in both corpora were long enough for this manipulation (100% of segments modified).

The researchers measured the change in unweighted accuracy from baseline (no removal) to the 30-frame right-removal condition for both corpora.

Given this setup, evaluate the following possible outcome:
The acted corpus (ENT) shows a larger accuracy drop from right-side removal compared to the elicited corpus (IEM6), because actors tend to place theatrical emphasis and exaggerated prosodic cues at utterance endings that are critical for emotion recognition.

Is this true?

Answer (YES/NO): YES